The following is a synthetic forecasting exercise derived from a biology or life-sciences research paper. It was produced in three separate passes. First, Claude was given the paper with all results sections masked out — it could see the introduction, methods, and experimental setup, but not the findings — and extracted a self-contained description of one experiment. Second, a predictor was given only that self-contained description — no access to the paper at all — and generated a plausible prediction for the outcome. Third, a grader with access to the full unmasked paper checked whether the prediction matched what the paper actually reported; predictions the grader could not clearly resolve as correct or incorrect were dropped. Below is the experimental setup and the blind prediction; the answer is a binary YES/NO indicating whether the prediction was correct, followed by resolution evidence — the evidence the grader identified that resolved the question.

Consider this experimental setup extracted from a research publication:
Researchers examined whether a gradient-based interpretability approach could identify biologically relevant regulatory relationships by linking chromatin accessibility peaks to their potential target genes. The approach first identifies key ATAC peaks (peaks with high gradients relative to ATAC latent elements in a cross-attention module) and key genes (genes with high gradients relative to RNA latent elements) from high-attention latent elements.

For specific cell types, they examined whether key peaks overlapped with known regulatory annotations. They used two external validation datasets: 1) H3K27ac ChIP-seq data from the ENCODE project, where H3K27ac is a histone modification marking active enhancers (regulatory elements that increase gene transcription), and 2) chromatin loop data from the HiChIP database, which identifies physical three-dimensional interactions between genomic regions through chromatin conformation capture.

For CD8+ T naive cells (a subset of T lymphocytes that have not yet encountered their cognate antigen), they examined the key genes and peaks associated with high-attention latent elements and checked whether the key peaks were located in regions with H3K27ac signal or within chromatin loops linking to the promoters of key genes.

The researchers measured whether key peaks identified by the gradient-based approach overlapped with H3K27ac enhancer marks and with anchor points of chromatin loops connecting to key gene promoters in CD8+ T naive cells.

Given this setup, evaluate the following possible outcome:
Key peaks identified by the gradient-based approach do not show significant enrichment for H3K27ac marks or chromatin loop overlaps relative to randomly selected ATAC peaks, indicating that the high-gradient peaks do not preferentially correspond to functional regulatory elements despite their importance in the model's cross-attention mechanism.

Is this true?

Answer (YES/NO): NO